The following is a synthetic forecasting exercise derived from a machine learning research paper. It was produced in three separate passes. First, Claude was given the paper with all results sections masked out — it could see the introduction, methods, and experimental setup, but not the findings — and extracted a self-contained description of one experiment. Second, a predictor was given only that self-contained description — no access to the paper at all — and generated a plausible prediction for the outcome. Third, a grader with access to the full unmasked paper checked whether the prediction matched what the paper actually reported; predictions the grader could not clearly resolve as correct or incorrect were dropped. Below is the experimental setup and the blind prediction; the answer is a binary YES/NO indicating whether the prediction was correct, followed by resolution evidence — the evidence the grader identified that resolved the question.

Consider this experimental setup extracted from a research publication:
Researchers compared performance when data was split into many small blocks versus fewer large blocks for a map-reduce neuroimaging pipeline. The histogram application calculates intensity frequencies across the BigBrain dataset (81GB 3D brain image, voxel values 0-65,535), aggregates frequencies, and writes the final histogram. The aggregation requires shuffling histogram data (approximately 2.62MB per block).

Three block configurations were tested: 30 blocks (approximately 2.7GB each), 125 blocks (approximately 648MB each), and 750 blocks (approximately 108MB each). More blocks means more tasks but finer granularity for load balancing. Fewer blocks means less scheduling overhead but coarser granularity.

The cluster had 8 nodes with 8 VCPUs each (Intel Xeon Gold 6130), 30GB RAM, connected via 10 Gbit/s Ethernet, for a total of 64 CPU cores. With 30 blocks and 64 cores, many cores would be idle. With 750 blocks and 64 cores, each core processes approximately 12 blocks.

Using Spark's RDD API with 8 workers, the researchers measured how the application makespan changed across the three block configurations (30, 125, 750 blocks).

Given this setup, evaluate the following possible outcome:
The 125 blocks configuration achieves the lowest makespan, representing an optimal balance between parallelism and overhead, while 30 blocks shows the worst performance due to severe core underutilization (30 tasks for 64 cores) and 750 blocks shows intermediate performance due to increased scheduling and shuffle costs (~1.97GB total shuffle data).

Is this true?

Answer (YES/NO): NO